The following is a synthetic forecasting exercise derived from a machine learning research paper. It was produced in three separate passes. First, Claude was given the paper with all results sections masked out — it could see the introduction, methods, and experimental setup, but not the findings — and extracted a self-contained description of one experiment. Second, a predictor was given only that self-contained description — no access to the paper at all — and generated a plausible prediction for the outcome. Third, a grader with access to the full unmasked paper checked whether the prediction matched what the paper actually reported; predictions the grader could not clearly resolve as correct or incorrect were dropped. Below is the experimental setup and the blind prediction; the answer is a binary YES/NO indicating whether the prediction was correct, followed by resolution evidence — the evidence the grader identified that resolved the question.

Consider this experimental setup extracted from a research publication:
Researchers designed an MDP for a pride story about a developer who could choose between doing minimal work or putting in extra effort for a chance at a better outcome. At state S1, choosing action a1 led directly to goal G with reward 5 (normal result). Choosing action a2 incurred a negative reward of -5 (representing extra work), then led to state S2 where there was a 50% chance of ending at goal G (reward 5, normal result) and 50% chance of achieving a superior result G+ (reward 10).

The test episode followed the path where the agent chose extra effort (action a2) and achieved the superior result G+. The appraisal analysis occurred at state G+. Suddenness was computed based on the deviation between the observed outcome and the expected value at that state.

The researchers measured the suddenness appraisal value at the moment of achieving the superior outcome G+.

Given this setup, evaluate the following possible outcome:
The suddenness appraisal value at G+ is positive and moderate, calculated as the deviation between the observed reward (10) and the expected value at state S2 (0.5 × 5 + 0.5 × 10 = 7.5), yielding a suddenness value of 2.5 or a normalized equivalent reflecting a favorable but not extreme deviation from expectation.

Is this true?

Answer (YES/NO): YES